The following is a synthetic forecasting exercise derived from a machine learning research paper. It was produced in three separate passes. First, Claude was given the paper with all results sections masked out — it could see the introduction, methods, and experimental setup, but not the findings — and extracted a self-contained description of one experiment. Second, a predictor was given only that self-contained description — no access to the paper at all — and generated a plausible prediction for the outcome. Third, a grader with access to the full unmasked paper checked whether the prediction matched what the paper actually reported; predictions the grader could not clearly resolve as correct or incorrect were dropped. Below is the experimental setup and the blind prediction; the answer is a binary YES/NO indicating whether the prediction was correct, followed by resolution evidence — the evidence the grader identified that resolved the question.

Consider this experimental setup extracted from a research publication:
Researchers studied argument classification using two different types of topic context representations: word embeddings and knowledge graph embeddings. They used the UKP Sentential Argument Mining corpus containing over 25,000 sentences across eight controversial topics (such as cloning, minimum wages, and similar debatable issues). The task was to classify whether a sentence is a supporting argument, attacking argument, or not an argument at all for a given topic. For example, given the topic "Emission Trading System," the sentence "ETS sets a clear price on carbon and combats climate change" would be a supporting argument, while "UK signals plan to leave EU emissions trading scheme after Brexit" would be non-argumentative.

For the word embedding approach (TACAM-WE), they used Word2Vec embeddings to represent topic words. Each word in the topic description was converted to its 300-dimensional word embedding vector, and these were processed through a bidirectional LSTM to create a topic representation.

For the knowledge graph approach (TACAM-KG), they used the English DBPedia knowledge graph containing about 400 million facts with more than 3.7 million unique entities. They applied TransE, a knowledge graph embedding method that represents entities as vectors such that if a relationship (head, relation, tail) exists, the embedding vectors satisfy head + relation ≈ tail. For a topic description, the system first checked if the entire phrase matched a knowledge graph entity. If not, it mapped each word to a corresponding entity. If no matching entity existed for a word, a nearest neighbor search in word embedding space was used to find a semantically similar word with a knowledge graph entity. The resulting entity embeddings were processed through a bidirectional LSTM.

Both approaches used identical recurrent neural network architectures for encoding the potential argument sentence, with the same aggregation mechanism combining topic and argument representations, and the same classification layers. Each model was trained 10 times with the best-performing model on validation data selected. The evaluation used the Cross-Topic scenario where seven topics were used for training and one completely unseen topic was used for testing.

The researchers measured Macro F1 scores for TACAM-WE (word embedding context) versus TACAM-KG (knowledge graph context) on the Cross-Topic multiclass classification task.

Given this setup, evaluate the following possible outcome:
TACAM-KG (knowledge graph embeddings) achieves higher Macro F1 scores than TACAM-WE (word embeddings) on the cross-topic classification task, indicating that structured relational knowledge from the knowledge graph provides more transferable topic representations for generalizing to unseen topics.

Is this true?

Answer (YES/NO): NO